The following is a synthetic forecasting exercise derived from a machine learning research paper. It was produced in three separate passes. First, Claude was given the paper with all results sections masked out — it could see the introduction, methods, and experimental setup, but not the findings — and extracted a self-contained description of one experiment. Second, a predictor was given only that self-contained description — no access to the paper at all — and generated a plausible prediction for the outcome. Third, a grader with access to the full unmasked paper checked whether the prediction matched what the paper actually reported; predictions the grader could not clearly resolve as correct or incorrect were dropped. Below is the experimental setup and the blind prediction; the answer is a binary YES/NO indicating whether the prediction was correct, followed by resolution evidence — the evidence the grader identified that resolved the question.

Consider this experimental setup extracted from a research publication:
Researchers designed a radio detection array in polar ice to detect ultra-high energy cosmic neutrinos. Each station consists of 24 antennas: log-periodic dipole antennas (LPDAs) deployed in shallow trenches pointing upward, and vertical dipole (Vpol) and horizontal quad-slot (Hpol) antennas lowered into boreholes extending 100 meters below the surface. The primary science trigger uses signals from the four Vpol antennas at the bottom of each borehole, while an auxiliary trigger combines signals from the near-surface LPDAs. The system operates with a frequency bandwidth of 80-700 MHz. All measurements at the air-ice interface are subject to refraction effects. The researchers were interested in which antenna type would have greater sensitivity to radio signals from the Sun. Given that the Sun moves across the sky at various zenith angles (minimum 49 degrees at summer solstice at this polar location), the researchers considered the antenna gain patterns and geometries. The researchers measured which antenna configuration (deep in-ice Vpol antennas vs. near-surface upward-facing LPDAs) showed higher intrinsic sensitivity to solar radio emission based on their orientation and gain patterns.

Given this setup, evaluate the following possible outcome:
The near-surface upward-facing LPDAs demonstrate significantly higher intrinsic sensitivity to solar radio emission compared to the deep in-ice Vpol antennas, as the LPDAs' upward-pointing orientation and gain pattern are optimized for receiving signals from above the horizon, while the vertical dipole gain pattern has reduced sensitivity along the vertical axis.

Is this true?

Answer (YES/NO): YES